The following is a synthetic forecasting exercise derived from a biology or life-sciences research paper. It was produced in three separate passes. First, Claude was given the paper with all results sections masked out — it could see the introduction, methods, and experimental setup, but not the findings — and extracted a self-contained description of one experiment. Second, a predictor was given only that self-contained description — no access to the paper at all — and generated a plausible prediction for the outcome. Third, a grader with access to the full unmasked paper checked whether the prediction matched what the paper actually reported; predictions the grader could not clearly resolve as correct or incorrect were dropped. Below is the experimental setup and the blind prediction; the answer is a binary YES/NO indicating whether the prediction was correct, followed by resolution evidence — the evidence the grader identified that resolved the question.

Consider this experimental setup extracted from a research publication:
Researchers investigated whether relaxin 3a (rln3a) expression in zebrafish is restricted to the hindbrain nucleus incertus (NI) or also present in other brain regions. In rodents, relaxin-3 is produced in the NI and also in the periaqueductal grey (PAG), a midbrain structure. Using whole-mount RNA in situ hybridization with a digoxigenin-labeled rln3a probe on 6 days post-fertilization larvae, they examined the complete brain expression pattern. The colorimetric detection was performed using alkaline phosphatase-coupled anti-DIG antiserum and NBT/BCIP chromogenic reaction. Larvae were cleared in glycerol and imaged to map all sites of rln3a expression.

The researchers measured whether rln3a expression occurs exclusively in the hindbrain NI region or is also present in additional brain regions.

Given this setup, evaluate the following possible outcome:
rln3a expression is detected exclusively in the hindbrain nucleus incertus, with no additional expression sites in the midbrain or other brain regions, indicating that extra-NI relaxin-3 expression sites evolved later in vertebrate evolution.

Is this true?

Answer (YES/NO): NO